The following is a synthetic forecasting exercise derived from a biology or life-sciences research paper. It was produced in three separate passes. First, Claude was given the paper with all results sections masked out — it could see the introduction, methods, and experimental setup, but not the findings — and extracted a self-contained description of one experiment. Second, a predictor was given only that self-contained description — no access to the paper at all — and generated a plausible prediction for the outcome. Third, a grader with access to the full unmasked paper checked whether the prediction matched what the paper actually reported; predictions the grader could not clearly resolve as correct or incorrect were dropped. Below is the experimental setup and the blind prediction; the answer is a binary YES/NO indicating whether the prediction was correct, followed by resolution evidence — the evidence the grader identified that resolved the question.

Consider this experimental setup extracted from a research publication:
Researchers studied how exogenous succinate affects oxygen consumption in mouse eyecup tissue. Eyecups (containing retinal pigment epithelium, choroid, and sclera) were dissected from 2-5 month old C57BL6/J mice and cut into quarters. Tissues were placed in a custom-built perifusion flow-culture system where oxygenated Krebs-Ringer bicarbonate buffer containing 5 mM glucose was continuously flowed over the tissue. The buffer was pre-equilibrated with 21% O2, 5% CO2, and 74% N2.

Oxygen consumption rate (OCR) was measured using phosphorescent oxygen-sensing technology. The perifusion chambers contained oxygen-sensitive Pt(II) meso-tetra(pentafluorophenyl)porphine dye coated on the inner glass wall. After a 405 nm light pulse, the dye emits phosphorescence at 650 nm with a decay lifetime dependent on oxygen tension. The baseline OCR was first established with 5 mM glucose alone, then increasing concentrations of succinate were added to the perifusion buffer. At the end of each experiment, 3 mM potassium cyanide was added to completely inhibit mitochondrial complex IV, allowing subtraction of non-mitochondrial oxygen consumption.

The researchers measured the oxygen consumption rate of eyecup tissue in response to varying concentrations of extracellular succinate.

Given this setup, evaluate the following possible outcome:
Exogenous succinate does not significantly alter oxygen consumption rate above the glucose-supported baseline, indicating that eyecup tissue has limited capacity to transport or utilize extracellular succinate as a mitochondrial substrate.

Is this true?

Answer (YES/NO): NO